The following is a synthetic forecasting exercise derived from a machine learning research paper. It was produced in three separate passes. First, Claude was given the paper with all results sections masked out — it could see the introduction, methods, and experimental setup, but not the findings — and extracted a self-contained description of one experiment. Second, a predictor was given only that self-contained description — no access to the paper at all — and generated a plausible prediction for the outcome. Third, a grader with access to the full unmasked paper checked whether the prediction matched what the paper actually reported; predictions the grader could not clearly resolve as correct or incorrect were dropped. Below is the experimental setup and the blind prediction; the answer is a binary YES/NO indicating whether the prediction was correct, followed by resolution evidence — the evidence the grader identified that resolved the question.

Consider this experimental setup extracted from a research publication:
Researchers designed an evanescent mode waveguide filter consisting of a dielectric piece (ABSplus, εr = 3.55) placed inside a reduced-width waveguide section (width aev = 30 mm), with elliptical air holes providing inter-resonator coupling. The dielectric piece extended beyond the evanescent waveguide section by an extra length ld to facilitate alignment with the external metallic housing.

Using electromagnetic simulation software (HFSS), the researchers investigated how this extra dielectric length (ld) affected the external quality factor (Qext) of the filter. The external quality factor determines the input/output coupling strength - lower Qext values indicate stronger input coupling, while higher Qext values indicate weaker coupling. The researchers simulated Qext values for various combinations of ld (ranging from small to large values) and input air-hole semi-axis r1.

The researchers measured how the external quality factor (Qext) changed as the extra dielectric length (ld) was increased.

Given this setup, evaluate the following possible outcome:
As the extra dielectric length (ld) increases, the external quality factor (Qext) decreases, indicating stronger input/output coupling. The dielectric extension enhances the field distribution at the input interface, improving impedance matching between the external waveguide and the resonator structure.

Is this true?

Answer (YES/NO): YES